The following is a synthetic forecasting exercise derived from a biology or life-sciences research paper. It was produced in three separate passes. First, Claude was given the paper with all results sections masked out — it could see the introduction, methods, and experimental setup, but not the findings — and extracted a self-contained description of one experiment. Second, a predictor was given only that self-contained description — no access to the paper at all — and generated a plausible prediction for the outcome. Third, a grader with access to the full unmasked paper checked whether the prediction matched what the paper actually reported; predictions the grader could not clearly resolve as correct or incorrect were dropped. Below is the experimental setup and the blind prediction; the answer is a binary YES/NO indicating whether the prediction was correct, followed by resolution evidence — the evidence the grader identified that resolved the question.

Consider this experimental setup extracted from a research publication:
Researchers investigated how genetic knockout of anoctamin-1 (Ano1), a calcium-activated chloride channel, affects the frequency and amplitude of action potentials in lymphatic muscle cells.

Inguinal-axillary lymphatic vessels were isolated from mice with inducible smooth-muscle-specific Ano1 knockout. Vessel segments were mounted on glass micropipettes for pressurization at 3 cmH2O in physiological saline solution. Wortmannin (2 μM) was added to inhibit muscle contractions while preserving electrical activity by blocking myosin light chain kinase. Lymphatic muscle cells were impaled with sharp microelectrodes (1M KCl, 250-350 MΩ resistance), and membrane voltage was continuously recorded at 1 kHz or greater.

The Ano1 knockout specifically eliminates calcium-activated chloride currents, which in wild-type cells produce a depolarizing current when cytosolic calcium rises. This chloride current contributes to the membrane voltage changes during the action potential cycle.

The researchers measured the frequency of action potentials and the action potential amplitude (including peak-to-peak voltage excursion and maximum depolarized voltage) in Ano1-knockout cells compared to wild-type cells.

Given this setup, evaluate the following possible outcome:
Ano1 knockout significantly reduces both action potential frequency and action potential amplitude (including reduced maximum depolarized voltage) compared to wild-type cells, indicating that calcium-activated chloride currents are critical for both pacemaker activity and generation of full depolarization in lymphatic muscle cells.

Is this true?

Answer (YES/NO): NO